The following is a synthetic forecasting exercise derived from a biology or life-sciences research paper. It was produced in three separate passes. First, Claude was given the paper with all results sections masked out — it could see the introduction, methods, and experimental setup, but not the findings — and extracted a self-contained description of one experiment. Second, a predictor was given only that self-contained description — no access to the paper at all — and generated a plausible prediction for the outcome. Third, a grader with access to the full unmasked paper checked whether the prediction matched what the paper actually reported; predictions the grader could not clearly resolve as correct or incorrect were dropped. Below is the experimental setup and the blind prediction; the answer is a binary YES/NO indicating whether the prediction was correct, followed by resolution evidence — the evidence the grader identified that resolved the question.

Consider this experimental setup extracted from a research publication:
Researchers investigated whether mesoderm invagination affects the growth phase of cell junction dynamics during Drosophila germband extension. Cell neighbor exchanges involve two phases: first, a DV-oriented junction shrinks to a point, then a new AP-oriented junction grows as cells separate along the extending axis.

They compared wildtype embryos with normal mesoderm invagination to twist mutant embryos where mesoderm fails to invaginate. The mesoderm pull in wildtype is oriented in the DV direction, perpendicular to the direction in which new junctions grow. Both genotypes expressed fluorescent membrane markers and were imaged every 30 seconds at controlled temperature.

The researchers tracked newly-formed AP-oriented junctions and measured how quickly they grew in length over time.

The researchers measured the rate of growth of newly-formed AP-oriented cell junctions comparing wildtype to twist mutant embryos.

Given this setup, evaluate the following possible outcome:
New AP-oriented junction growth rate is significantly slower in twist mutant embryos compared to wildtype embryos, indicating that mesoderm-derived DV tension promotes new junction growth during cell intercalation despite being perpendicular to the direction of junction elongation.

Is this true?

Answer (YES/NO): NO